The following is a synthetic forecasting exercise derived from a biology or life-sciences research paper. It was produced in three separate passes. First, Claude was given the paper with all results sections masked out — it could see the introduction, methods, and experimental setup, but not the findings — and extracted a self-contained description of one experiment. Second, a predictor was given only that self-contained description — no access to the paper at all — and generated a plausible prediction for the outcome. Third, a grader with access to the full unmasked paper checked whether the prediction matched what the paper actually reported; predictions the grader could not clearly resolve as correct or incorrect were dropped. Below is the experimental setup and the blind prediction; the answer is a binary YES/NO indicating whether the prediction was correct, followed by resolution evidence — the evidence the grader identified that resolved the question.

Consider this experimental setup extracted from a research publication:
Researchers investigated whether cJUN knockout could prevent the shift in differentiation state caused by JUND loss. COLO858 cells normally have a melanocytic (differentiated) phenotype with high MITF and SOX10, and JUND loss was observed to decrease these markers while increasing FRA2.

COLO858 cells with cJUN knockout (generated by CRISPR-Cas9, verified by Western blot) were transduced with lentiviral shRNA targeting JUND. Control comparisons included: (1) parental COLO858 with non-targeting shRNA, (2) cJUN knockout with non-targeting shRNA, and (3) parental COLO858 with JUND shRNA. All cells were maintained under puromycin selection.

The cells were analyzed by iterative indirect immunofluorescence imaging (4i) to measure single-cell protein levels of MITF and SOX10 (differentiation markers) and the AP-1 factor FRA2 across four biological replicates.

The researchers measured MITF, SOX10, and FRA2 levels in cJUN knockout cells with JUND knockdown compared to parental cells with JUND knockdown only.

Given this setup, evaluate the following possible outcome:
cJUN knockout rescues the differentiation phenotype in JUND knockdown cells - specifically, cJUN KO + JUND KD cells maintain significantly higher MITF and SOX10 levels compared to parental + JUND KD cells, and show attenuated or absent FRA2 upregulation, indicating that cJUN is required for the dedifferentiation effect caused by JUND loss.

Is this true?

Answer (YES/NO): YES